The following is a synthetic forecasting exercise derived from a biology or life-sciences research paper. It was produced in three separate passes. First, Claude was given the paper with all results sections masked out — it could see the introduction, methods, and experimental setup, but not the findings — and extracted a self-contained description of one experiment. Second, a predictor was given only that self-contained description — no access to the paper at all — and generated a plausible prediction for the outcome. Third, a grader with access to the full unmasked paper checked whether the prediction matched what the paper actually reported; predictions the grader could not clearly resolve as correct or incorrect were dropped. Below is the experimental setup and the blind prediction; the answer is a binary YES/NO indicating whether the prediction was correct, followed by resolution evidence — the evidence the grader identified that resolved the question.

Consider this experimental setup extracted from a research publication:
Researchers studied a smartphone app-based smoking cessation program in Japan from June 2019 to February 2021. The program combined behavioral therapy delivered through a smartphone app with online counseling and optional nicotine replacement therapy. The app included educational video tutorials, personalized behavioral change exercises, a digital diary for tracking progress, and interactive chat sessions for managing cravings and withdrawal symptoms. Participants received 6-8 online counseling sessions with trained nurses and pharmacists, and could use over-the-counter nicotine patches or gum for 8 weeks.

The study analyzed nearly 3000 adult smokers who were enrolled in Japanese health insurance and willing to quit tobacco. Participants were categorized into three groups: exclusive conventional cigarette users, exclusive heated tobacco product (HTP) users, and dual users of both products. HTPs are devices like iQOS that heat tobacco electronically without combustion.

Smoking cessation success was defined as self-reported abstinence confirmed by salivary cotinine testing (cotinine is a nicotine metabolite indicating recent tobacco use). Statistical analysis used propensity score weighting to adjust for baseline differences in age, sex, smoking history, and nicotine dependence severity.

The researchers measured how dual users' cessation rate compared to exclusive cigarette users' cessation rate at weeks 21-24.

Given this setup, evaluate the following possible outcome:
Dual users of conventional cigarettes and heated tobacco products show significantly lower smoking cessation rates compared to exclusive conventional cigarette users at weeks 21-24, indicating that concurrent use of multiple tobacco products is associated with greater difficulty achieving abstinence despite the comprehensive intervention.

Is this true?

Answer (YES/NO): NO